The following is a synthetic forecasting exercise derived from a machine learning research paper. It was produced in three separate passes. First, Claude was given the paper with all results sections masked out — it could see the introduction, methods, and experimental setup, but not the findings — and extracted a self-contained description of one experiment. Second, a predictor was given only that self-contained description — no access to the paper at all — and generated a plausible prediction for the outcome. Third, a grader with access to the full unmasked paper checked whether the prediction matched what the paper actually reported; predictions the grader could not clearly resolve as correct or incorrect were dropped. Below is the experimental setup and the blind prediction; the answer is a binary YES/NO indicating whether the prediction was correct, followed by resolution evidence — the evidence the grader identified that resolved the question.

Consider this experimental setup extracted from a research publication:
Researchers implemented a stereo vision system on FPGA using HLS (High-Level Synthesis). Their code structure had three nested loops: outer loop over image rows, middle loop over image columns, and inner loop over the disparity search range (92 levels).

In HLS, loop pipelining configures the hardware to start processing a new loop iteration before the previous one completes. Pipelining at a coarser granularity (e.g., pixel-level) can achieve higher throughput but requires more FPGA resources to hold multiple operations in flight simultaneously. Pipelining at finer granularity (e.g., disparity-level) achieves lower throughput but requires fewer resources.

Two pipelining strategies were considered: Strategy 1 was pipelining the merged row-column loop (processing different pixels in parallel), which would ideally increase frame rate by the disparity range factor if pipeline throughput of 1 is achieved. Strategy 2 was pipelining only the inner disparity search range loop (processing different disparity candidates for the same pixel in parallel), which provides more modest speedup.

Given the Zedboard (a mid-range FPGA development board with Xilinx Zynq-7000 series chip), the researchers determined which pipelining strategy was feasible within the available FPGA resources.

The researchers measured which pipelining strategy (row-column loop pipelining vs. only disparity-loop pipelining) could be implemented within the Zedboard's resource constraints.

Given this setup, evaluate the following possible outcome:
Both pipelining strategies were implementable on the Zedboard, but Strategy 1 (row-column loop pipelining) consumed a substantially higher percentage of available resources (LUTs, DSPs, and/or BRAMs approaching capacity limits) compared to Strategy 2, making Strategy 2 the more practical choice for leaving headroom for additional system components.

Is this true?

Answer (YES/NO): NO